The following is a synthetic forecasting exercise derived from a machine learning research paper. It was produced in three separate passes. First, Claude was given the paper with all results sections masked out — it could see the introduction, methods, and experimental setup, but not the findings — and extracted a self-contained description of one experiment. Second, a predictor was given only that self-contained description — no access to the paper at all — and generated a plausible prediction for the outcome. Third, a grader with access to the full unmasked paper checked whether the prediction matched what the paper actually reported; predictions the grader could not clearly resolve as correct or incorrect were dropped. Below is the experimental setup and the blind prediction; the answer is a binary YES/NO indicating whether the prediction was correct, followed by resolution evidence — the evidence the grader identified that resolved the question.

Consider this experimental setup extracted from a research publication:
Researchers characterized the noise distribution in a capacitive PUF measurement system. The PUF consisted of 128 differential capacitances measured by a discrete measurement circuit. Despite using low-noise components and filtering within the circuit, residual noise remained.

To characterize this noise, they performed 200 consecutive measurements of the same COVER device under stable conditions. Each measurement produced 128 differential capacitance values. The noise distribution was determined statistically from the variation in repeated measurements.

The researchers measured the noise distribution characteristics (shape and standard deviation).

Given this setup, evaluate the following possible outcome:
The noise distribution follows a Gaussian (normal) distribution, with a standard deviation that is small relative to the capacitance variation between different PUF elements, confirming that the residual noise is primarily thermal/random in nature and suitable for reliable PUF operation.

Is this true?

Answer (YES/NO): NO